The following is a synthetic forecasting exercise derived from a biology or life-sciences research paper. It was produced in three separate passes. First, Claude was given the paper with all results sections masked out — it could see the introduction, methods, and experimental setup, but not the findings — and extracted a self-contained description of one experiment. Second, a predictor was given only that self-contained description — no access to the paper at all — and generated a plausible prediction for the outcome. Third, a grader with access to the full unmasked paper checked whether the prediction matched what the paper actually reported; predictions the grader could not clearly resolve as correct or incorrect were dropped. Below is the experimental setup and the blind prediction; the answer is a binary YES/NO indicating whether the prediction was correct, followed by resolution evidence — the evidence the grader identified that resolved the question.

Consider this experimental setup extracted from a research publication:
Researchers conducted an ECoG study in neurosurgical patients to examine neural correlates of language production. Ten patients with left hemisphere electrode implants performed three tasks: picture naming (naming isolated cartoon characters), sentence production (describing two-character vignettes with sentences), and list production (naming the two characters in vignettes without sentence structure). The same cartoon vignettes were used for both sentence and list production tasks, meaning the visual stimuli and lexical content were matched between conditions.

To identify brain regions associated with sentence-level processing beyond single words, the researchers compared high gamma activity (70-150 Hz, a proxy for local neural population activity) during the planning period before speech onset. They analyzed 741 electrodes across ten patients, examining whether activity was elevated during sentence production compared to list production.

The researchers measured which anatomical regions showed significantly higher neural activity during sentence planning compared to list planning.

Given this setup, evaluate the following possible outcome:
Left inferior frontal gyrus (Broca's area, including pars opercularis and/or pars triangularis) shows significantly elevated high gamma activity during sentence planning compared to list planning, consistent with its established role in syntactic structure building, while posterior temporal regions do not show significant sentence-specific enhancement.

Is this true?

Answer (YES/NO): NO